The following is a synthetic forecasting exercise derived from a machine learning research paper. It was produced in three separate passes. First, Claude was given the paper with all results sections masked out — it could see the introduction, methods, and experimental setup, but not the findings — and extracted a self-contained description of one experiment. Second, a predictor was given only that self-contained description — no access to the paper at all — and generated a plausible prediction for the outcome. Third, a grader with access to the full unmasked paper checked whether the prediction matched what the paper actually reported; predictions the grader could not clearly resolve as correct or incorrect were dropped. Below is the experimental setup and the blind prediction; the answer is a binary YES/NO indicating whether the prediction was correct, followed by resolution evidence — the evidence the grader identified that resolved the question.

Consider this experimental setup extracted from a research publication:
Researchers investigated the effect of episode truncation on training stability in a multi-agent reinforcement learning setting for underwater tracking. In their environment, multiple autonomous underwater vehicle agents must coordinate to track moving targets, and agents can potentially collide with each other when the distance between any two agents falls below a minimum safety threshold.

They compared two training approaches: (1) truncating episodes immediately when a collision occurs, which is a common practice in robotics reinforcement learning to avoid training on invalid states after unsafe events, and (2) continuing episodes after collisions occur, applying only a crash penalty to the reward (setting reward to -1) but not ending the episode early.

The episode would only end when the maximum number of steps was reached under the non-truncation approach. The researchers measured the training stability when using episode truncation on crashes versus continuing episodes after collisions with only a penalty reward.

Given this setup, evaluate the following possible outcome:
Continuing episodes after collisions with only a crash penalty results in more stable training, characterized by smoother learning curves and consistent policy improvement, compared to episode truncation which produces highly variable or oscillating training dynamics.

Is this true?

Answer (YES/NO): YES